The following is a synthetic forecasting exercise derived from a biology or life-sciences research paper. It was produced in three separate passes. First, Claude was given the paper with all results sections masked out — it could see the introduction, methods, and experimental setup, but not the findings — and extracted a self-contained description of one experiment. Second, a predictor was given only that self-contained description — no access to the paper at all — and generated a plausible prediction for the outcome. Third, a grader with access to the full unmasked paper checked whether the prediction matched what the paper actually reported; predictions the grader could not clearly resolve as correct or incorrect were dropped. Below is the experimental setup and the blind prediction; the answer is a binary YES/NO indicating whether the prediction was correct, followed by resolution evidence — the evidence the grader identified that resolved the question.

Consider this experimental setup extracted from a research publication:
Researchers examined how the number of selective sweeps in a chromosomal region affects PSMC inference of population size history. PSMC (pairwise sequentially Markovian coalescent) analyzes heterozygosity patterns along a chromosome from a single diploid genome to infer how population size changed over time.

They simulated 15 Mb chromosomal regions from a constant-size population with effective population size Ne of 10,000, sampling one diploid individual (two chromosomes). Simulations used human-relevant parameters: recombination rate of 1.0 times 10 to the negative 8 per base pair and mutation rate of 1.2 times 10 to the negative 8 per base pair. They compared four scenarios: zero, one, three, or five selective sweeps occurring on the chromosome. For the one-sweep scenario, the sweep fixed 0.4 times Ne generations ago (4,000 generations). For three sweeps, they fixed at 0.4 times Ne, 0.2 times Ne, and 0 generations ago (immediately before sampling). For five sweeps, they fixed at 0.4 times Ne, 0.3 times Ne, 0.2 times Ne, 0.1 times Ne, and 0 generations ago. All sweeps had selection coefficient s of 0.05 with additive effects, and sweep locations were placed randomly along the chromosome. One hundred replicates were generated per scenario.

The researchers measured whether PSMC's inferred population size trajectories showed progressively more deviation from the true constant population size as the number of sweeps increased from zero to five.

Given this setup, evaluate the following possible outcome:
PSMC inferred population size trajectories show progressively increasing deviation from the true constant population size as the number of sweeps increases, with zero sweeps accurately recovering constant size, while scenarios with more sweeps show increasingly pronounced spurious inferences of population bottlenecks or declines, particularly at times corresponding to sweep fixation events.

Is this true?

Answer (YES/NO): YES